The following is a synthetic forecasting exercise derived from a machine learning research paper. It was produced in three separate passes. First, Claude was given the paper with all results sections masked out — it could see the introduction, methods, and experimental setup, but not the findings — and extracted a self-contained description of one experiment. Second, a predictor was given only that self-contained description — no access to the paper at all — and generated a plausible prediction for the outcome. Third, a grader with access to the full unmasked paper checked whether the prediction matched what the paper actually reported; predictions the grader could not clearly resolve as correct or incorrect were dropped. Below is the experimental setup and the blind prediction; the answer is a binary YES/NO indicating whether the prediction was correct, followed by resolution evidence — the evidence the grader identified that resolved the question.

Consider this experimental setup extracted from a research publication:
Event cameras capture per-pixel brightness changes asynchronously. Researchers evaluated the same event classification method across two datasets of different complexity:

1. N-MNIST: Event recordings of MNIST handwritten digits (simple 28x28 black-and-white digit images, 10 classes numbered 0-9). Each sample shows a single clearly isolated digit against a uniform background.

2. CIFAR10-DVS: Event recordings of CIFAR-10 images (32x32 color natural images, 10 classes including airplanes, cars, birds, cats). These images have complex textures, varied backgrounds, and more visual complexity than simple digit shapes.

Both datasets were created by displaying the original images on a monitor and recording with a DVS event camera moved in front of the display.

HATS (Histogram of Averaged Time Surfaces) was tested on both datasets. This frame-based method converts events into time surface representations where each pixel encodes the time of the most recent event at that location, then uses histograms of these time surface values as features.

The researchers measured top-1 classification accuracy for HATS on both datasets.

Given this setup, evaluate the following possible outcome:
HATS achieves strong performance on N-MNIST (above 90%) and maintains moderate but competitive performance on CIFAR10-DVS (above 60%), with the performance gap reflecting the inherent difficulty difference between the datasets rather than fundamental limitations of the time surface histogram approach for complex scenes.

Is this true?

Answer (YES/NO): NO